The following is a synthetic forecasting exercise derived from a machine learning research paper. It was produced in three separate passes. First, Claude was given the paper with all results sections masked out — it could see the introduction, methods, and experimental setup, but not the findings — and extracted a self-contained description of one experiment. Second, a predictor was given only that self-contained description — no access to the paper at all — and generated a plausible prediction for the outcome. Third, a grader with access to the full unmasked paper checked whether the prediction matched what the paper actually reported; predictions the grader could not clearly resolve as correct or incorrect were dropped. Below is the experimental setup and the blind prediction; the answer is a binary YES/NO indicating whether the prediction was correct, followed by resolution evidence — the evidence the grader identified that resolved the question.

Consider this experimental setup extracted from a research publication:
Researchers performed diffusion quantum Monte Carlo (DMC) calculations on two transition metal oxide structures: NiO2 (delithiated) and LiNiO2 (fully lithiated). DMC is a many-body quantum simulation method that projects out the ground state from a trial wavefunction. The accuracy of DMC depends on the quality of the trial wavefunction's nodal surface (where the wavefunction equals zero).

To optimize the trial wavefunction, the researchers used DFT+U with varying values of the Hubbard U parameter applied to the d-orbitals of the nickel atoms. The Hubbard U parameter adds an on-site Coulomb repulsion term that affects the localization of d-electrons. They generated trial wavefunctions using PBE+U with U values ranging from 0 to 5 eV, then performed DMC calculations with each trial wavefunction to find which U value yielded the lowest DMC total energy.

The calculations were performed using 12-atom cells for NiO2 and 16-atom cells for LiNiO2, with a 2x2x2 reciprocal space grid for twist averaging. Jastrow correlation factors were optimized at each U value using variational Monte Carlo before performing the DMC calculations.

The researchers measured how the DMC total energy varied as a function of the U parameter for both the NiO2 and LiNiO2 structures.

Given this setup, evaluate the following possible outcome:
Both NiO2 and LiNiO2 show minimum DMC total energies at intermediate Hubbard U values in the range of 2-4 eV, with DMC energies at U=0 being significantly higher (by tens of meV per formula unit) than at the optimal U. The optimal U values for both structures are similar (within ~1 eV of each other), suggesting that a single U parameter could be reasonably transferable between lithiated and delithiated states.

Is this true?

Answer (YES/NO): NO